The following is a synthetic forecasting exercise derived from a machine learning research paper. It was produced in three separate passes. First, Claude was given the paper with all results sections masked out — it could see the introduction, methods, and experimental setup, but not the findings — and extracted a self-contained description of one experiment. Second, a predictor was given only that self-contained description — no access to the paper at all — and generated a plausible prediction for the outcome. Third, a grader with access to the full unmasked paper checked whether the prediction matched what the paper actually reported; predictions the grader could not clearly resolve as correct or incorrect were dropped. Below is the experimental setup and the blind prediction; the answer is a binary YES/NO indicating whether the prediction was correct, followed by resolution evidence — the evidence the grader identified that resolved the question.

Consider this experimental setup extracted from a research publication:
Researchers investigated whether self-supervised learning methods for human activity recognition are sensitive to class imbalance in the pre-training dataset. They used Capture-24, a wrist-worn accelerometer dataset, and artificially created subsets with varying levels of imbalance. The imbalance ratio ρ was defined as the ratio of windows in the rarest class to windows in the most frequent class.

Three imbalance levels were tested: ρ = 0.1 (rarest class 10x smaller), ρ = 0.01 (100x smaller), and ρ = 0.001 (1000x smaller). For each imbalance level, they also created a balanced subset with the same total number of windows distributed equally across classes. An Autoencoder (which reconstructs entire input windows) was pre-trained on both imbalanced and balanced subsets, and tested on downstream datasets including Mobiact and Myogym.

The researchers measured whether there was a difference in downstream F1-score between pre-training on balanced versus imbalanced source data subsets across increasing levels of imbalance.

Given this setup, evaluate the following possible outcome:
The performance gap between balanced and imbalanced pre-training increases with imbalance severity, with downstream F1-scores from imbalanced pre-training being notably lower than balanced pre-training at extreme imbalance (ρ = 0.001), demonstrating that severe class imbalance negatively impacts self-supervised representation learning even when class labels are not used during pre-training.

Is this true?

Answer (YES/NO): YES